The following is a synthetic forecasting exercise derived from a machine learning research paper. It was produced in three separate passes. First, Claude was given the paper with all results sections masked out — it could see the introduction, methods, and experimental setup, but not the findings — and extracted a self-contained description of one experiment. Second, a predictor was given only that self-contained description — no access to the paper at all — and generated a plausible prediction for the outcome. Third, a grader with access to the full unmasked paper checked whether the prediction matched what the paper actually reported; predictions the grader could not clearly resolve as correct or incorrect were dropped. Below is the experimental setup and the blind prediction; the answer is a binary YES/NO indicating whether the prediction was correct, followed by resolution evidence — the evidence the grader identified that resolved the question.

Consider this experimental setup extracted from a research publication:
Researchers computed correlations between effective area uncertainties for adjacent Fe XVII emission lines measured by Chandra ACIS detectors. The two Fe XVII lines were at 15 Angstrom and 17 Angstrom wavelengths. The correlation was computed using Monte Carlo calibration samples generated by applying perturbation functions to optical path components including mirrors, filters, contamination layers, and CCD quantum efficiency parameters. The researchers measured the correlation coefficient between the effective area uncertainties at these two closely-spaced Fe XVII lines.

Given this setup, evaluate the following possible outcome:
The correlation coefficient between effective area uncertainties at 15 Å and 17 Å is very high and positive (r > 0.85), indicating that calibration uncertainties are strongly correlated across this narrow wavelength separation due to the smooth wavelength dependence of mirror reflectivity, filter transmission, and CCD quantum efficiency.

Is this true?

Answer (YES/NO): YES